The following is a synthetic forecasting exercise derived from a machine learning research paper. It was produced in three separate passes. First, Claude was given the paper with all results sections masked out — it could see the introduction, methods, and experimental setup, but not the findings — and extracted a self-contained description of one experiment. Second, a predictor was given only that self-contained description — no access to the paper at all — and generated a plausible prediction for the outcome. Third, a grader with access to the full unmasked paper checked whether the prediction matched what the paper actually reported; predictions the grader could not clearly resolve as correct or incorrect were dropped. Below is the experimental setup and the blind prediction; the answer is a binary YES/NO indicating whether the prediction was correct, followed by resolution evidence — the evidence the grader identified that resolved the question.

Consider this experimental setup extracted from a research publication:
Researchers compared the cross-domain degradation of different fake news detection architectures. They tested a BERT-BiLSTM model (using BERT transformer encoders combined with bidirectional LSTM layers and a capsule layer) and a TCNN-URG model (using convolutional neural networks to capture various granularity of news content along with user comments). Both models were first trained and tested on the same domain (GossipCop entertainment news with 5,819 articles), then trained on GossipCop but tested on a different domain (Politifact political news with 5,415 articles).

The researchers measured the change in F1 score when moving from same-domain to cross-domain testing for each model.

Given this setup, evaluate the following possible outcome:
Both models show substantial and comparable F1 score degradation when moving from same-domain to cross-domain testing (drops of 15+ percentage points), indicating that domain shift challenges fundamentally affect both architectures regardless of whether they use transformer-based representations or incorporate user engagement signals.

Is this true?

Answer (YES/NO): NO